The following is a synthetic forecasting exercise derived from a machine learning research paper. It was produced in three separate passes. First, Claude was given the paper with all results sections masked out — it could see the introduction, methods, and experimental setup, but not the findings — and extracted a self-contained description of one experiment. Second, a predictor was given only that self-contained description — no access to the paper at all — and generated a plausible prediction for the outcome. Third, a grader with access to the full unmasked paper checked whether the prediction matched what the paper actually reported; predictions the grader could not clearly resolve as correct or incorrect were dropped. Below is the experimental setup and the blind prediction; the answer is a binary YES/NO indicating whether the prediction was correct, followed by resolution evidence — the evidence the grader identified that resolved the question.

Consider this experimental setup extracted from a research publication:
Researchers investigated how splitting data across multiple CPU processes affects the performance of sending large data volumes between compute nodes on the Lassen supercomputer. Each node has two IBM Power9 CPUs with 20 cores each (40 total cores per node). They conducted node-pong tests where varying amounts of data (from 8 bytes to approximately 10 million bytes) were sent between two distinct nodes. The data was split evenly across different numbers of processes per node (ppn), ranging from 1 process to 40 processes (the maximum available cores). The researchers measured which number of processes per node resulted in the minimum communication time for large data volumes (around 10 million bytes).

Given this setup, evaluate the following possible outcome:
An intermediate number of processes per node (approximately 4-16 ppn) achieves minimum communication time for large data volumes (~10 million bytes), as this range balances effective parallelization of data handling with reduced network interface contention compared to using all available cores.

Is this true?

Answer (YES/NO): NO